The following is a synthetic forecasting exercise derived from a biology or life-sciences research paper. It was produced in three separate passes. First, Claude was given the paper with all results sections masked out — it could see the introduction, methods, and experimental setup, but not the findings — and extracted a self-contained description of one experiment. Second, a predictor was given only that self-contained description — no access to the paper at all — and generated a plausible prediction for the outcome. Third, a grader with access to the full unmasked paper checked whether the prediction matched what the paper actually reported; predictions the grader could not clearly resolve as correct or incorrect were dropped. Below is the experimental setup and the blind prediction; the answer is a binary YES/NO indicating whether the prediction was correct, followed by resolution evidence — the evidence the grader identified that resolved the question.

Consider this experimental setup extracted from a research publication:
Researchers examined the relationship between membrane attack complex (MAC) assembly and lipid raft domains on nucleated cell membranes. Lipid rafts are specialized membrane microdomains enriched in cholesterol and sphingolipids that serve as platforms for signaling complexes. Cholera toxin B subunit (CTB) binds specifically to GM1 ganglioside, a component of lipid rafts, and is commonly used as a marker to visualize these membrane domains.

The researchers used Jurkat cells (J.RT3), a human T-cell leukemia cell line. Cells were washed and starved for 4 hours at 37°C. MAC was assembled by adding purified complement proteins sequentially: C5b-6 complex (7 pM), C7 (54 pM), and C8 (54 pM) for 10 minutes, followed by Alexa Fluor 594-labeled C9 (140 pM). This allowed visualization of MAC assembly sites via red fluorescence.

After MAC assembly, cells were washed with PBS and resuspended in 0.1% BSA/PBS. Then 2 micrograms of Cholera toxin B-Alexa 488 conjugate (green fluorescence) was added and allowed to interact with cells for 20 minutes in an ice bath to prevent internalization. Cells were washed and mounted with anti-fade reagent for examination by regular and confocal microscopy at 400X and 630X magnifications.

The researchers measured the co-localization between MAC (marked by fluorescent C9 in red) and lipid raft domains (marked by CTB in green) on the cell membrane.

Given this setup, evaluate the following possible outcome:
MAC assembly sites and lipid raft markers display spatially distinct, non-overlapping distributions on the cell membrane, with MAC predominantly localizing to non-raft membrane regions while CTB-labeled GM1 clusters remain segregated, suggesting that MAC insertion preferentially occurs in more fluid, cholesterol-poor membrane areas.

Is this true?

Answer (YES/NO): NO